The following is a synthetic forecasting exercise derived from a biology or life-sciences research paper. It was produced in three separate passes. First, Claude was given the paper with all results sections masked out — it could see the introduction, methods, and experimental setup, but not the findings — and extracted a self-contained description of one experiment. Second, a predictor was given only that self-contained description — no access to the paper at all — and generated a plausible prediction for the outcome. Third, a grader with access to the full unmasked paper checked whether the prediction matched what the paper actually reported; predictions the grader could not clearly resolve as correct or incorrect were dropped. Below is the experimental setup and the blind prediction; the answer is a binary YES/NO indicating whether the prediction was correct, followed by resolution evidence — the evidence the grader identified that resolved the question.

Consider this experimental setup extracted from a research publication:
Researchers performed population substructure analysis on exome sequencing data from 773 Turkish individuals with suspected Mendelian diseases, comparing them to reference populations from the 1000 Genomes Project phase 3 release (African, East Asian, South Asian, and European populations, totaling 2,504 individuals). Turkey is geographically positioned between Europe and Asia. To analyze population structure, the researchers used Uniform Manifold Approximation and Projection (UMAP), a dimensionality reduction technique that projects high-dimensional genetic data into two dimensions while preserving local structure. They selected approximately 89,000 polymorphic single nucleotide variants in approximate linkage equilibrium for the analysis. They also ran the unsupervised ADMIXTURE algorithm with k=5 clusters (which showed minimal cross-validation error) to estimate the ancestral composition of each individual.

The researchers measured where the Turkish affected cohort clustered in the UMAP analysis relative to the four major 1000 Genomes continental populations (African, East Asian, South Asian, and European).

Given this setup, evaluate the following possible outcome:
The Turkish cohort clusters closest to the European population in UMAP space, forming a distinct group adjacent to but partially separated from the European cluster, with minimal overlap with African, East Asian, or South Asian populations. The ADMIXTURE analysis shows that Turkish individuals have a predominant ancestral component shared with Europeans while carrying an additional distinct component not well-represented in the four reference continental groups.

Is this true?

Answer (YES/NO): YES